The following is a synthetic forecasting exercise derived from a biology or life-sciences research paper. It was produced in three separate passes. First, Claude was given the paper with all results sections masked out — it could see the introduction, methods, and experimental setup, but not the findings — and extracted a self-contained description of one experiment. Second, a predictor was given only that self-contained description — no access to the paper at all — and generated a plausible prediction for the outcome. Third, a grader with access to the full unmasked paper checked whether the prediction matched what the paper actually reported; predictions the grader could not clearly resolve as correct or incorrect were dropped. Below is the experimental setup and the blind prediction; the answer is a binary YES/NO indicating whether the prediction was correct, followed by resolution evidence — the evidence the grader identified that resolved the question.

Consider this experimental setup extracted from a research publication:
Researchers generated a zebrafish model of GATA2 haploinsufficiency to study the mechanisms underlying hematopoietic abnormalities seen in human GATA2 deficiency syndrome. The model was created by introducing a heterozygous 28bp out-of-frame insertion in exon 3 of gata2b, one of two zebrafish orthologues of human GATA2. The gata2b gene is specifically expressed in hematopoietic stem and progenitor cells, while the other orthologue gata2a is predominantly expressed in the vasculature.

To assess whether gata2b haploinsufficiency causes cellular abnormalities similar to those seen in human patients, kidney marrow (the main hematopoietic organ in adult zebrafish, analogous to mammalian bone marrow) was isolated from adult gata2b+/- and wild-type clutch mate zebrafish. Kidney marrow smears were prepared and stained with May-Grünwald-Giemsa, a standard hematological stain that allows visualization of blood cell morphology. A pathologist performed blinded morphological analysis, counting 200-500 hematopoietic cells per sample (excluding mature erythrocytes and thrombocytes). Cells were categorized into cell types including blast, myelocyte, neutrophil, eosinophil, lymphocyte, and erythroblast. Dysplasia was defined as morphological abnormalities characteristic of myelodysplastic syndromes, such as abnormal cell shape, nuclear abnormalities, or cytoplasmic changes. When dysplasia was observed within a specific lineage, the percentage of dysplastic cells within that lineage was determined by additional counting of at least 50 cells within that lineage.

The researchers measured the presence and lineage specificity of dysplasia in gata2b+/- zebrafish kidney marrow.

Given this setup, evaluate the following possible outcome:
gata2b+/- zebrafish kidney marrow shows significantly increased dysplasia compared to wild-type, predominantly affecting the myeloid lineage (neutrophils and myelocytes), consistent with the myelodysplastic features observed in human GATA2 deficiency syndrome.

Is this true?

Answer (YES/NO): NO